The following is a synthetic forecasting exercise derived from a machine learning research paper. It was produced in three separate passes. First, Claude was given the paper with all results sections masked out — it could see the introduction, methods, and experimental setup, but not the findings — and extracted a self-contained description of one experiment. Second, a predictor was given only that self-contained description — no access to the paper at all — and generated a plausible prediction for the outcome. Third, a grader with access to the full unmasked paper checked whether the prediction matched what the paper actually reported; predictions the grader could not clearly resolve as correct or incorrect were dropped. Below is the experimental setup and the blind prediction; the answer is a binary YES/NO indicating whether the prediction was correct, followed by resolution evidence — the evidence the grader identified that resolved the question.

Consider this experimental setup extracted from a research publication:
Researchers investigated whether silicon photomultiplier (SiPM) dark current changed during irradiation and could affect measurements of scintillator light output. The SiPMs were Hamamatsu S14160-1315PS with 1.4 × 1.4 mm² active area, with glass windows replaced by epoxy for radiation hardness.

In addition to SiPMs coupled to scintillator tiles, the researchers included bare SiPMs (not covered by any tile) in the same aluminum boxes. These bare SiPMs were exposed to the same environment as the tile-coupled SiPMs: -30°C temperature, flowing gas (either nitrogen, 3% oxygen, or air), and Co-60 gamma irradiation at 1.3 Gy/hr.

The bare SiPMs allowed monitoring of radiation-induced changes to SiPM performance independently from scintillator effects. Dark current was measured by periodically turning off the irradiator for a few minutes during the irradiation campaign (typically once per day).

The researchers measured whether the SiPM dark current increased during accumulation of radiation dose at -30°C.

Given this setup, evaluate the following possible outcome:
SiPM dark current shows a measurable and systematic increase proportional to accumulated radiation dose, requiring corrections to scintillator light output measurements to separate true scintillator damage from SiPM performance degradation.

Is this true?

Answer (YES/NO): NO